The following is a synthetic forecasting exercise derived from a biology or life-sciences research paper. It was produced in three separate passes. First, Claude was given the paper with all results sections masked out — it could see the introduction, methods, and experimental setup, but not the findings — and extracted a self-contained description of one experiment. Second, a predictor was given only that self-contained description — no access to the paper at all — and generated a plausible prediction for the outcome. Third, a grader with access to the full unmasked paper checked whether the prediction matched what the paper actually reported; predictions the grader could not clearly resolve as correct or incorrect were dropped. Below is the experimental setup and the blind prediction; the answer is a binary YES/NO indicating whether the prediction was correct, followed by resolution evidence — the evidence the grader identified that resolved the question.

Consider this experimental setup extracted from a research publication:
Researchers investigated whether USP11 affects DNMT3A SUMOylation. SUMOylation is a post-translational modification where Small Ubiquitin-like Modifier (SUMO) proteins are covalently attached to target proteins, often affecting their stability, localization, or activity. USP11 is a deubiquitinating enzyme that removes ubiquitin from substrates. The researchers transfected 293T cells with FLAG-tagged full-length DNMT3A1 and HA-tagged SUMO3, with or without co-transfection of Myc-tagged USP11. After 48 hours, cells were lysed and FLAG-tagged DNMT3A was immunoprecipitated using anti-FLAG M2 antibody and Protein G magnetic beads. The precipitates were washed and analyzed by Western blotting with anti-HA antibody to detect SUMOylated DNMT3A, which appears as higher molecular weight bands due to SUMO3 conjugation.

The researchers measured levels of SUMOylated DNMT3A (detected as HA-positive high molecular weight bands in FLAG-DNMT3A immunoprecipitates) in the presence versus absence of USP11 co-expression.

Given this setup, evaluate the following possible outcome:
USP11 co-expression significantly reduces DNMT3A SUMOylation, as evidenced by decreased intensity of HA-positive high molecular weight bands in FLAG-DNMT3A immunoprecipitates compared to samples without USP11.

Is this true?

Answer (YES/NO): NO